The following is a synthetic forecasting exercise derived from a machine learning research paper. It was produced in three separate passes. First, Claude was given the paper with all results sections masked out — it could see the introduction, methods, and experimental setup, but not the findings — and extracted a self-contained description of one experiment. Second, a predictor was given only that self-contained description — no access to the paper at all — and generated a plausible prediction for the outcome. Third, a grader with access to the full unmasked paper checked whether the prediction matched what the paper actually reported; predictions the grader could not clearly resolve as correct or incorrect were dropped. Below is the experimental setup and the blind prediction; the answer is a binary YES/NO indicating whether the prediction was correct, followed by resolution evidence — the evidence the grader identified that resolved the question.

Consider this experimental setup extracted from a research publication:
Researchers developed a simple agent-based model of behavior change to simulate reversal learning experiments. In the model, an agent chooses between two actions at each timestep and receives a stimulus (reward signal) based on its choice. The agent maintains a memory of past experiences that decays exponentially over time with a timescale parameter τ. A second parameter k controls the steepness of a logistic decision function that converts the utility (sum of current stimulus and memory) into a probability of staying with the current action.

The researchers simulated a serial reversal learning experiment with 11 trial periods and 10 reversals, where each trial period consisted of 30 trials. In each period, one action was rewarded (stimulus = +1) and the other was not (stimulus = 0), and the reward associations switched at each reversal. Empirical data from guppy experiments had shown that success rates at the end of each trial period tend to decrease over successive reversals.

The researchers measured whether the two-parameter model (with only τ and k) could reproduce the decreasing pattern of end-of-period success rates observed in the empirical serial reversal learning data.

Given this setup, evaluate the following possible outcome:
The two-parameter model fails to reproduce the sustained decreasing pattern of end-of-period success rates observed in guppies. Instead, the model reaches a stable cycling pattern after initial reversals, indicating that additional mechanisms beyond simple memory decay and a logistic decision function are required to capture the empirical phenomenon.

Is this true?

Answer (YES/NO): NO